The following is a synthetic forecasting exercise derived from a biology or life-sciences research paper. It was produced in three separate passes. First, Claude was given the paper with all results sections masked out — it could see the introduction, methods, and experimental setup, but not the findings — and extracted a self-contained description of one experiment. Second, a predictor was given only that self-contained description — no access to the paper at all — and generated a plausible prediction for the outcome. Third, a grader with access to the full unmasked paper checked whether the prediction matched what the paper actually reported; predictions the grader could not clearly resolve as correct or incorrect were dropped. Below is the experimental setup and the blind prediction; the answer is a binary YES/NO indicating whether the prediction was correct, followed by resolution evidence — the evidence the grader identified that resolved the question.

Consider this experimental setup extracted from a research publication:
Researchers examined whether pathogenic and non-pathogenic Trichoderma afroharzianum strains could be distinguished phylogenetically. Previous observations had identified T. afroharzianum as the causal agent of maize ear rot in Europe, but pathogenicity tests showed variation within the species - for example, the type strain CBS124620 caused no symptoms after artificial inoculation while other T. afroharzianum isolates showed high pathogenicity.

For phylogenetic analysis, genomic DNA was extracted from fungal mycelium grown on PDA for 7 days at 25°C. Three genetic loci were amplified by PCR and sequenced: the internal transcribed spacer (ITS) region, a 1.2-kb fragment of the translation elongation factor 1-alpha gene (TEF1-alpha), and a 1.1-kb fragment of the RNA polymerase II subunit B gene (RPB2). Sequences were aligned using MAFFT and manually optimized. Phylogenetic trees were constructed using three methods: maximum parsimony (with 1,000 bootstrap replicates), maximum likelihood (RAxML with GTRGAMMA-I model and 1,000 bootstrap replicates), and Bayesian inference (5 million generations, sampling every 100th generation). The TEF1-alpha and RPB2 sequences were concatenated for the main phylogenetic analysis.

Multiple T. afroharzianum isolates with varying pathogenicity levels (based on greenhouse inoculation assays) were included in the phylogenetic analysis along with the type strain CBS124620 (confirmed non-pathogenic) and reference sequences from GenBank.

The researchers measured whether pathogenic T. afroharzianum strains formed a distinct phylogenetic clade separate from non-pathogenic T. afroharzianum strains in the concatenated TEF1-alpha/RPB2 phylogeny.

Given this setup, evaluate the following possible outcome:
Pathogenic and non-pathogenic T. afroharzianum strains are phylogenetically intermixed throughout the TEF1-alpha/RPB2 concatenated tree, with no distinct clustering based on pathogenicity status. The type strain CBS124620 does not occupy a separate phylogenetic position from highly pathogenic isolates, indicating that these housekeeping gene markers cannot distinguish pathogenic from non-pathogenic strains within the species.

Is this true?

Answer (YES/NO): YES